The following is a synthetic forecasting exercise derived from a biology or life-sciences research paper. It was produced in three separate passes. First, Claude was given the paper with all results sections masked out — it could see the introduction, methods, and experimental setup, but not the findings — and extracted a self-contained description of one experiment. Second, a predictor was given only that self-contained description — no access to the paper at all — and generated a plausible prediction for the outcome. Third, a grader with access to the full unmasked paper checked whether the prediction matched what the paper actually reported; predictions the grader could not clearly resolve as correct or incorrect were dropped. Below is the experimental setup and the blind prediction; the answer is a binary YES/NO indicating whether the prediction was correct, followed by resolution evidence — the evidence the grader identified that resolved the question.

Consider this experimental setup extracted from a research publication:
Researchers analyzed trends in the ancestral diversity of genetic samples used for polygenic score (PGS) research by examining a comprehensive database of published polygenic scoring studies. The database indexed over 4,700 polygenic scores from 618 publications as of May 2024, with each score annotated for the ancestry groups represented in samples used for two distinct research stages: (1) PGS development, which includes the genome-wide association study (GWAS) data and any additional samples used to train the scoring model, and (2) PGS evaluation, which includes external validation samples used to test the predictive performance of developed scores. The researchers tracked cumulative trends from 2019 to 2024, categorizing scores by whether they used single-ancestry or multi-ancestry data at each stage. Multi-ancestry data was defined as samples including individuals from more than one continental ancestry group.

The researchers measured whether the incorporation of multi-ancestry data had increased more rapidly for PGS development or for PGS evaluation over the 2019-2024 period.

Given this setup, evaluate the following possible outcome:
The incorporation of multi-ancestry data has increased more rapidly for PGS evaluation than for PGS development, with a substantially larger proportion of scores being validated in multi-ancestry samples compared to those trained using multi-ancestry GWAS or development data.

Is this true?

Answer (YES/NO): YES